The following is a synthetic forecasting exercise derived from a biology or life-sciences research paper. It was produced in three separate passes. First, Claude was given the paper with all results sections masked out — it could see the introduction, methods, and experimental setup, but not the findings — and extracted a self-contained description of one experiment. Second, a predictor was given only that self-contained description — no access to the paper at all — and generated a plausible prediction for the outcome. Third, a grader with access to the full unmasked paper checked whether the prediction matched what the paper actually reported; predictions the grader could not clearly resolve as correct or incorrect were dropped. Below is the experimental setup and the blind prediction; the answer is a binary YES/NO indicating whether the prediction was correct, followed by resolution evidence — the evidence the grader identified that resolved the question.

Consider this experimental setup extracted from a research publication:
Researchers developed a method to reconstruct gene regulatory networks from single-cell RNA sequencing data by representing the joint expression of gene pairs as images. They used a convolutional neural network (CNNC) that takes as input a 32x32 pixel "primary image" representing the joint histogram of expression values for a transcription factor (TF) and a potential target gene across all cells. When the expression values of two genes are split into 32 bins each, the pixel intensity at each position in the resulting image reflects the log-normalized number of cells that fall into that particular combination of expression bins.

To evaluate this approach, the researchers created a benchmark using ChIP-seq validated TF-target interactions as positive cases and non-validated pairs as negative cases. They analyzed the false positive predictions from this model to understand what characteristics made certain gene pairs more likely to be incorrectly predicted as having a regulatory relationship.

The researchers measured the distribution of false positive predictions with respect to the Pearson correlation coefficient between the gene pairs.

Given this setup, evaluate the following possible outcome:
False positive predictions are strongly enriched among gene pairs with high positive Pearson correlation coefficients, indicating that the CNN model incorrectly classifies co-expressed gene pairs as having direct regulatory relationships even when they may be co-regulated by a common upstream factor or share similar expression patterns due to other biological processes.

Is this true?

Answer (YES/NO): YES